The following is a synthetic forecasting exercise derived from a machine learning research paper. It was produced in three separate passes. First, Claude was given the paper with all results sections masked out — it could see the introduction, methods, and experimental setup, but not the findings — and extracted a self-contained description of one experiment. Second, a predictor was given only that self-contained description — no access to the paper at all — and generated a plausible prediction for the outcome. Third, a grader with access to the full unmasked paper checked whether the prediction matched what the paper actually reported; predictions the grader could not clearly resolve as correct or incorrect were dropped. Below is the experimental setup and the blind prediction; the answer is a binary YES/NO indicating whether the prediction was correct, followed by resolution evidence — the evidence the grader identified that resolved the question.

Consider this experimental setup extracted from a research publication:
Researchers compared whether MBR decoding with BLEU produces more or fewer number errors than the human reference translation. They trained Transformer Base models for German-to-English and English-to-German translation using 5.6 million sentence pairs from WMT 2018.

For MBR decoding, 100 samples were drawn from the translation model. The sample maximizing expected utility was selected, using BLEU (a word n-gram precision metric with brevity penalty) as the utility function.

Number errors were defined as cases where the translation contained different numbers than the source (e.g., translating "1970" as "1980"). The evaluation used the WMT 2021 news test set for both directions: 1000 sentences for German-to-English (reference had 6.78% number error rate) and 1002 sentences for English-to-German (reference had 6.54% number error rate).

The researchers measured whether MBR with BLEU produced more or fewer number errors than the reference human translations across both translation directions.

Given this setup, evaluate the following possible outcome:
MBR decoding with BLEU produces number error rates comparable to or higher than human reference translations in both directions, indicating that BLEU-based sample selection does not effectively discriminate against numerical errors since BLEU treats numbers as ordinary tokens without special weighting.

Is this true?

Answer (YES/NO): NO